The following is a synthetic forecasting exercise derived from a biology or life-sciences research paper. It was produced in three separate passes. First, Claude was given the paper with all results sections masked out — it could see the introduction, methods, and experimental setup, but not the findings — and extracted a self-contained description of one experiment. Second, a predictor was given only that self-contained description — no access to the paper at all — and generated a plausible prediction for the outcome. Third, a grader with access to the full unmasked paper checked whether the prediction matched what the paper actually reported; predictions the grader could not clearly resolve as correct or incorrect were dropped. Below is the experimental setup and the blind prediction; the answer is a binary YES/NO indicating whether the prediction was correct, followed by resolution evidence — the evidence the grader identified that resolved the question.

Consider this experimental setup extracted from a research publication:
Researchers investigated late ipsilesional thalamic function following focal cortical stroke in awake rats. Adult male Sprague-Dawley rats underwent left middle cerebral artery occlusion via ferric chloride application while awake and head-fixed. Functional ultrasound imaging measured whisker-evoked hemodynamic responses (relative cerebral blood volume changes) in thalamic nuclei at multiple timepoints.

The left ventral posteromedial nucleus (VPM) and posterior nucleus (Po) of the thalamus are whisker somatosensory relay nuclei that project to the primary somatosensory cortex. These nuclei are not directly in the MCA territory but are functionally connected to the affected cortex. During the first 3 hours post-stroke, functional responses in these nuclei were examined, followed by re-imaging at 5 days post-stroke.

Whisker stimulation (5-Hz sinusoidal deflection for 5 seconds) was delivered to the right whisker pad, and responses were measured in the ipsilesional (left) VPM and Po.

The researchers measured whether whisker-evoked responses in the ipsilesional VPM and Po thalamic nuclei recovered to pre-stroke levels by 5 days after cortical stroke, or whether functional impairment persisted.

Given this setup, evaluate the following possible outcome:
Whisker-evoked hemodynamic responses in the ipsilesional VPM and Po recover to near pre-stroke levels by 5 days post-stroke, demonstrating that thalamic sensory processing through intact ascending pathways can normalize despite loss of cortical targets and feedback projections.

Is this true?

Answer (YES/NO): NO